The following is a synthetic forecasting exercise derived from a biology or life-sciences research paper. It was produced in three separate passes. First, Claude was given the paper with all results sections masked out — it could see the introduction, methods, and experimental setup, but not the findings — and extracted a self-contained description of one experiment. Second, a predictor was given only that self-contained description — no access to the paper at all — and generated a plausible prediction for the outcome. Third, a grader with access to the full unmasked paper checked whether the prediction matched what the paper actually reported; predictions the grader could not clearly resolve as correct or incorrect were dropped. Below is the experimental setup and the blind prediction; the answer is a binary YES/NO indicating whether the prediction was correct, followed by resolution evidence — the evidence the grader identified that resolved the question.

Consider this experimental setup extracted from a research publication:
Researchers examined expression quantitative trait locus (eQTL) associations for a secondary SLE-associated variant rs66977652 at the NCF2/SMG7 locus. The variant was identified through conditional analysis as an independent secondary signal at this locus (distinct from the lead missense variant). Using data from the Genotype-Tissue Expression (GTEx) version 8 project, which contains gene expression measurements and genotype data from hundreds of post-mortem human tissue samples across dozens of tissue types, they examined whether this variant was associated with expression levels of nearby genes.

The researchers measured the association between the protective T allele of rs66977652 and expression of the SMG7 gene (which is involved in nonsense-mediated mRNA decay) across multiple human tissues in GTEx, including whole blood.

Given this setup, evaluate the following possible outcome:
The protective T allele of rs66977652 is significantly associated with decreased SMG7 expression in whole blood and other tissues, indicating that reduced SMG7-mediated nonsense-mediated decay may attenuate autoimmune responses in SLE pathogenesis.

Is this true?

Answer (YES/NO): YES